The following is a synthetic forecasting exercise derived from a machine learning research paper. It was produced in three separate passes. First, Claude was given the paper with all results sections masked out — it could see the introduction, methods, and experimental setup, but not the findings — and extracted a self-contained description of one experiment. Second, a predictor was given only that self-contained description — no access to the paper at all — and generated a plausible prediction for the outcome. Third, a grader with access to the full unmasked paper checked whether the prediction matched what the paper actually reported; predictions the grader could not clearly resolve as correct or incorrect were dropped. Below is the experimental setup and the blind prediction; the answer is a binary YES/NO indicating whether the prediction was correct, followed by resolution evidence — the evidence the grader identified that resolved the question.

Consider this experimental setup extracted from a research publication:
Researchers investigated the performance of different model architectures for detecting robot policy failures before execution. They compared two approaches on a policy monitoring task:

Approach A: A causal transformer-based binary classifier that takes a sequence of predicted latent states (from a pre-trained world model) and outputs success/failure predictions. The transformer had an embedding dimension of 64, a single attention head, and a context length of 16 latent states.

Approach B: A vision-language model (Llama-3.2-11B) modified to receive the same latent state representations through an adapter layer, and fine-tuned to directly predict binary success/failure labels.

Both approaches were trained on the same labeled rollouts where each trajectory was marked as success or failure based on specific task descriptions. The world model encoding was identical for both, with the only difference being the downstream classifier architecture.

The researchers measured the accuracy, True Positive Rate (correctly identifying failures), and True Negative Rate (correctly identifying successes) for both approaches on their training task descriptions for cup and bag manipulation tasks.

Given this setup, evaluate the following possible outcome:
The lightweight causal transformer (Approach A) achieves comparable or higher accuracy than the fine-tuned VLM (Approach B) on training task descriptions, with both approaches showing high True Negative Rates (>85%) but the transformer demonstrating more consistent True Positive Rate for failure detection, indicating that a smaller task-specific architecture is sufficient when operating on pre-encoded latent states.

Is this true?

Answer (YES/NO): NO